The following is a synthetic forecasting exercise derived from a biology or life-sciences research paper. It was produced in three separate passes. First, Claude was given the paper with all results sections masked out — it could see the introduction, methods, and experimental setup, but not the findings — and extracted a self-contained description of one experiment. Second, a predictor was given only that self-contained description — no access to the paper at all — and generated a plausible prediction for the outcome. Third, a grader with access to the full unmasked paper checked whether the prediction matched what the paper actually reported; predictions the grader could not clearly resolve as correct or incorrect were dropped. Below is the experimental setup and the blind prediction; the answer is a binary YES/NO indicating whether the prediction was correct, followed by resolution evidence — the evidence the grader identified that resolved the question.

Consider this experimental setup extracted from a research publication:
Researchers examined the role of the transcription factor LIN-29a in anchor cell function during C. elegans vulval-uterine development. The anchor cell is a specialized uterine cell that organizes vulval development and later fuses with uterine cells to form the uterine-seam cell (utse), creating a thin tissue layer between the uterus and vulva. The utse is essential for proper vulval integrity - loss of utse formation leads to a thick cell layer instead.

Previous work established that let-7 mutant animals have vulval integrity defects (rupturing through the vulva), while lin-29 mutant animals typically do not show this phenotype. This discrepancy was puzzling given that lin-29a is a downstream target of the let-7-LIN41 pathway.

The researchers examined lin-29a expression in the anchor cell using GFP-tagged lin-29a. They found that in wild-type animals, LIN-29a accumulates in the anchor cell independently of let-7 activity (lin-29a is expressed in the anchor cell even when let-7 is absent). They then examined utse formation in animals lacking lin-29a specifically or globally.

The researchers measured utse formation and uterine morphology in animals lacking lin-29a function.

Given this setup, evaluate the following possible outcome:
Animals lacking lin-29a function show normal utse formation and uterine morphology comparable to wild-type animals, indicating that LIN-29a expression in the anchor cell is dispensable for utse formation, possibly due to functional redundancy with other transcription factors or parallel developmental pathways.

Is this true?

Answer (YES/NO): NO